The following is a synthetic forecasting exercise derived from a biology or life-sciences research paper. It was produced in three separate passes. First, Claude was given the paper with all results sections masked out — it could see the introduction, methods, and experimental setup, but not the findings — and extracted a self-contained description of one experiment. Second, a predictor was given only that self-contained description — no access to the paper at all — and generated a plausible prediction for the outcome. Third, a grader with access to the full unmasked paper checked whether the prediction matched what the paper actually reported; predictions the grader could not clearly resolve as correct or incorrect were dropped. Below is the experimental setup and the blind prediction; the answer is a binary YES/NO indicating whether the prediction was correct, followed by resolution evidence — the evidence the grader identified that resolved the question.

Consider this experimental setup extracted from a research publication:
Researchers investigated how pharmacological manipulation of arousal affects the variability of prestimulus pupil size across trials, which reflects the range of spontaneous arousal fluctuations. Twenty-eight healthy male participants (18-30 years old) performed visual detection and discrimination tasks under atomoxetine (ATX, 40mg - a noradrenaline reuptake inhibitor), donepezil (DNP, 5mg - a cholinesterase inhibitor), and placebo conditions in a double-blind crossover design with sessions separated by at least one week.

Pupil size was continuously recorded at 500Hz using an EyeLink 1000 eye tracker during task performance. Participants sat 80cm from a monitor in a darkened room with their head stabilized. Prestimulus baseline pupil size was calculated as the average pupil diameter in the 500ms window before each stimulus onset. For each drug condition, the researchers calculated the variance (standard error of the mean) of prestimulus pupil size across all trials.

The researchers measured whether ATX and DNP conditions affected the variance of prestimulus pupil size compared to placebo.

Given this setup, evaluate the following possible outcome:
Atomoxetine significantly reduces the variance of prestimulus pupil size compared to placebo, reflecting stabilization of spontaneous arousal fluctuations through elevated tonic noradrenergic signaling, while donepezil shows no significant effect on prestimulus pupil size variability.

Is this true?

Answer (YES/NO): NO